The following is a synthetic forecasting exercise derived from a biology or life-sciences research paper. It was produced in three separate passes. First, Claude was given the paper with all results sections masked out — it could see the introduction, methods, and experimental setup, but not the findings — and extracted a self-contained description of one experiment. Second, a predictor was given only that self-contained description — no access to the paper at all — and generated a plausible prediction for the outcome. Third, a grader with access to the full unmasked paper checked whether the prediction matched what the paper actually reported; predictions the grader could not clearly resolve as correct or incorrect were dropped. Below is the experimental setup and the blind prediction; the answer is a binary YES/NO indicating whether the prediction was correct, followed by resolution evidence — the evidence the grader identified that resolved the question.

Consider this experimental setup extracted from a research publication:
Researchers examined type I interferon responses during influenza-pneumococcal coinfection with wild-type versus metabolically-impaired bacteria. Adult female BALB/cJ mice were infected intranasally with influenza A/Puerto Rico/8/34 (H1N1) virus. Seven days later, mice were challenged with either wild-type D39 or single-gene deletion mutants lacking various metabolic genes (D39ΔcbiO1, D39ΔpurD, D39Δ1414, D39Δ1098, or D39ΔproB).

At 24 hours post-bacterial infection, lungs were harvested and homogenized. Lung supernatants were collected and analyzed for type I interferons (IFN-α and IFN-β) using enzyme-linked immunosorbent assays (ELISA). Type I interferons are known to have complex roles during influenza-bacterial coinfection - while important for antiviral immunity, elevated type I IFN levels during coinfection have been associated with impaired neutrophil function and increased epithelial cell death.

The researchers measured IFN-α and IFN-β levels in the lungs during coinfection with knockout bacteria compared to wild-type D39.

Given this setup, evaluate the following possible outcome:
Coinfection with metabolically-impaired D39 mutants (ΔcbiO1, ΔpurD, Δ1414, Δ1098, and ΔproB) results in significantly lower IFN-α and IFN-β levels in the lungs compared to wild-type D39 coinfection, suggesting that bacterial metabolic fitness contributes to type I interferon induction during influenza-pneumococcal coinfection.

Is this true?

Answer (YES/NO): NO